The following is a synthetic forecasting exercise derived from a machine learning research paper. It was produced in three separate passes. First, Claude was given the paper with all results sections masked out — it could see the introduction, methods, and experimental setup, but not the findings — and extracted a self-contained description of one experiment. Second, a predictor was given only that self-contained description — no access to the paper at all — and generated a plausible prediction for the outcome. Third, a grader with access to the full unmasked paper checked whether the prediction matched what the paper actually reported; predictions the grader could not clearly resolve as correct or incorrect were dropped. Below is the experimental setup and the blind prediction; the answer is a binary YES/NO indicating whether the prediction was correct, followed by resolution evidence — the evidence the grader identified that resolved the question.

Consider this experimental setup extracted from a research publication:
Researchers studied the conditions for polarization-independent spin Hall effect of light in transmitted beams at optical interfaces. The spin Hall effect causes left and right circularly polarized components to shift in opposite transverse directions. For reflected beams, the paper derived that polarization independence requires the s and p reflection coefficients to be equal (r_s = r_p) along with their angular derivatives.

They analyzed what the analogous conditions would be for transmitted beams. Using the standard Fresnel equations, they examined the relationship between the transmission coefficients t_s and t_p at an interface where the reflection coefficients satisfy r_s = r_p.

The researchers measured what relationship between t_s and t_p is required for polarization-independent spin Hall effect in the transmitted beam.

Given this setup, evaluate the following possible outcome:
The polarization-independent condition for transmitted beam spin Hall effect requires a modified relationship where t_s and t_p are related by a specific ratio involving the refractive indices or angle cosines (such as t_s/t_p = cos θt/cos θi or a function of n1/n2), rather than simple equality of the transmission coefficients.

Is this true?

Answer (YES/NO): NO